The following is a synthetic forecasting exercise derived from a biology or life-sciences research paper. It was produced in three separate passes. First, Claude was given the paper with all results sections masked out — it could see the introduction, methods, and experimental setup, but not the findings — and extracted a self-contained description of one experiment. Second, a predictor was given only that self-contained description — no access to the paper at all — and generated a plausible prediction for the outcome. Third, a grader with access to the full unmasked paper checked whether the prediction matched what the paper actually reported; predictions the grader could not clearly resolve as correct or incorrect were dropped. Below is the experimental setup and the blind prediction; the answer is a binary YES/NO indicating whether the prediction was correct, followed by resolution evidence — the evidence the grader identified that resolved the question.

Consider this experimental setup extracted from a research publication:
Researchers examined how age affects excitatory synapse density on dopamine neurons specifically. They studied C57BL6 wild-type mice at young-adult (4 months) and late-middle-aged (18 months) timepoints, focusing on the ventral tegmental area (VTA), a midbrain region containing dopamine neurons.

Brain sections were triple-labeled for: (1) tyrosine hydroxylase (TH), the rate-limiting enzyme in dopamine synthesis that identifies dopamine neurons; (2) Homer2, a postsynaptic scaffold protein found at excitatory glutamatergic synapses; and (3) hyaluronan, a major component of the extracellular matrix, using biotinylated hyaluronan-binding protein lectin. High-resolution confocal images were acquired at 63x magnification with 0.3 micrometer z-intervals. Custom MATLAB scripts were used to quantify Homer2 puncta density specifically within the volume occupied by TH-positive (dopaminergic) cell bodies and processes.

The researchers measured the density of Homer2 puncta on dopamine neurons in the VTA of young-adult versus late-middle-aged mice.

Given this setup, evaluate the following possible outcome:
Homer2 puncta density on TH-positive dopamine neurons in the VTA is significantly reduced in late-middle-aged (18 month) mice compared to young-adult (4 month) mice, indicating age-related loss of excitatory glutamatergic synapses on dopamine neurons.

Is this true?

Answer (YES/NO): NO